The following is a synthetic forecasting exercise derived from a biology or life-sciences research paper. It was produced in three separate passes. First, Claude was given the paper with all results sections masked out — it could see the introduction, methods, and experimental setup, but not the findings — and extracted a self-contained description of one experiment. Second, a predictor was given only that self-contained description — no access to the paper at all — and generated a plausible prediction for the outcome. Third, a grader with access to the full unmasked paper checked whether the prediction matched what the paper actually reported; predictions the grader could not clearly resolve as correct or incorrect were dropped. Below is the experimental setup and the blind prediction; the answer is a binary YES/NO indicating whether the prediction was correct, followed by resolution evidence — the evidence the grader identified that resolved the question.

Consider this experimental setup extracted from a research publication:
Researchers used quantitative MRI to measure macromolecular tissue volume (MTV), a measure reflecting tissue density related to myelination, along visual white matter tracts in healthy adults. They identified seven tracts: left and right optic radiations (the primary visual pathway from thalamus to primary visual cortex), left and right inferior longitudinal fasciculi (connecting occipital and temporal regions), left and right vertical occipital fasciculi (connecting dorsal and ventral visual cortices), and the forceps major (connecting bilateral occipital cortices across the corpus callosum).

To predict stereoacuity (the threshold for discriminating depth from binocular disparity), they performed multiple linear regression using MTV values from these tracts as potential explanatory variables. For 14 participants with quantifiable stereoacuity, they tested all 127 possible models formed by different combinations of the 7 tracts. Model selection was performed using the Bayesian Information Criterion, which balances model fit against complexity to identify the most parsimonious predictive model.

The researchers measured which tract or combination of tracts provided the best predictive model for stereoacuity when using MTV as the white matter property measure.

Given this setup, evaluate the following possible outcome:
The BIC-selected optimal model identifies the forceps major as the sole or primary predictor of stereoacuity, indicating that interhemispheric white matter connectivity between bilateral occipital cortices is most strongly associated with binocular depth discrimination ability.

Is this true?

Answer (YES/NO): NO